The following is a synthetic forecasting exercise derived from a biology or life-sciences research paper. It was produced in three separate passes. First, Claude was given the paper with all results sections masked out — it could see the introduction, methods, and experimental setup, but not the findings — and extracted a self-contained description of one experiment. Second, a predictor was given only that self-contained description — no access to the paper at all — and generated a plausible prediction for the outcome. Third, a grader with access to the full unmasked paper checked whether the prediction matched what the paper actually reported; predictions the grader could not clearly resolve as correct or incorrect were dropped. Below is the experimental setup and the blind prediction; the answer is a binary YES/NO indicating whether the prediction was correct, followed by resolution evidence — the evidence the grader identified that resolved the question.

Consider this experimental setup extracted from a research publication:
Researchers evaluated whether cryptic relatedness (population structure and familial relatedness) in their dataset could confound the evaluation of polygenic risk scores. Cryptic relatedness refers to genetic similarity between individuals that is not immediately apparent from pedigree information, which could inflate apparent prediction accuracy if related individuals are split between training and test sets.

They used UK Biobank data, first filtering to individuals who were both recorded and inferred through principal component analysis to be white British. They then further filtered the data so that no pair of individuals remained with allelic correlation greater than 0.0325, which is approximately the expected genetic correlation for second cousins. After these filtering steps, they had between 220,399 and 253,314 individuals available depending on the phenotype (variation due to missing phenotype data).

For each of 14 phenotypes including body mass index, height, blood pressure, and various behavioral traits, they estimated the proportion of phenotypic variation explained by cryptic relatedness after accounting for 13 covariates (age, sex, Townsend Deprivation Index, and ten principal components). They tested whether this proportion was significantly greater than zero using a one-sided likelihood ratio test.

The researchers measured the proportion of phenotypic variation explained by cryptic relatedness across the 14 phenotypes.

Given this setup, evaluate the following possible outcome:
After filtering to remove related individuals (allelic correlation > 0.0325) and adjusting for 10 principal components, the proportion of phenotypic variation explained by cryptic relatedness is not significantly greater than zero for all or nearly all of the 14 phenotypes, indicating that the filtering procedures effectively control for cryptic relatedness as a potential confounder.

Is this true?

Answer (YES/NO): YES